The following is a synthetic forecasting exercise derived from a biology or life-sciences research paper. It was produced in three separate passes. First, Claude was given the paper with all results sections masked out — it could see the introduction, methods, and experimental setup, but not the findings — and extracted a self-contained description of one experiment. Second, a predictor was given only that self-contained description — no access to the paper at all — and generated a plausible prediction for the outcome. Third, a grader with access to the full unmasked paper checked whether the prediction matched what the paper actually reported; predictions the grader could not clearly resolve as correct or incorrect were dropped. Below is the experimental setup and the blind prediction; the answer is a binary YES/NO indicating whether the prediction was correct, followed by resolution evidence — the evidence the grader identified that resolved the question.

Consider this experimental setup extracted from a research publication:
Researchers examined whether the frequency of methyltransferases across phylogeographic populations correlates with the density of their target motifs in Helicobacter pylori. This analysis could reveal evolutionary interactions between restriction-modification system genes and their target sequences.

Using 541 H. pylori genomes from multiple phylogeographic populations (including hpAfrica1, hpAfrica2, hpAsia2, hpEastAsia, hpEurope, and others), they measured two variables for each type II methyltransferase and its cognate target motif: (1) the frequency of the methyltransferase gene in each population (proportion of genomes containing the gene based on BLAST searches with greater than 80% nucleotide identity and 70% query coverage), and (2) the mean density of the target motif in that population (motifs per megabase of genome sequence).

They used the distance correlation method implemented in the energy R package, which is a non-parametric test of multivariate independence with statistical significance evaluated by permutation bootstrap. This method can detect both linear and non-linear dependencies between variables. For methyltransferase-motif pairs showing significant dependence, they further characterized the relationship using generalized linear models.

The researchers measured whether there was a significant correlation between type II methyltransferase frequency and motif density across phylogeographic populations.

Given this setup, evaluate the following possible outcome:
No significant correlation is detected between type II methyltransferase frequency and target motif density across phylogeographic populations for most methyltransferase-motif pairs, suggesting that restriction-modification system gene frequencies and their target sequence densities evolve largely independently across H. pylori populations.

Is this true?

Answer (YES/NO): NO